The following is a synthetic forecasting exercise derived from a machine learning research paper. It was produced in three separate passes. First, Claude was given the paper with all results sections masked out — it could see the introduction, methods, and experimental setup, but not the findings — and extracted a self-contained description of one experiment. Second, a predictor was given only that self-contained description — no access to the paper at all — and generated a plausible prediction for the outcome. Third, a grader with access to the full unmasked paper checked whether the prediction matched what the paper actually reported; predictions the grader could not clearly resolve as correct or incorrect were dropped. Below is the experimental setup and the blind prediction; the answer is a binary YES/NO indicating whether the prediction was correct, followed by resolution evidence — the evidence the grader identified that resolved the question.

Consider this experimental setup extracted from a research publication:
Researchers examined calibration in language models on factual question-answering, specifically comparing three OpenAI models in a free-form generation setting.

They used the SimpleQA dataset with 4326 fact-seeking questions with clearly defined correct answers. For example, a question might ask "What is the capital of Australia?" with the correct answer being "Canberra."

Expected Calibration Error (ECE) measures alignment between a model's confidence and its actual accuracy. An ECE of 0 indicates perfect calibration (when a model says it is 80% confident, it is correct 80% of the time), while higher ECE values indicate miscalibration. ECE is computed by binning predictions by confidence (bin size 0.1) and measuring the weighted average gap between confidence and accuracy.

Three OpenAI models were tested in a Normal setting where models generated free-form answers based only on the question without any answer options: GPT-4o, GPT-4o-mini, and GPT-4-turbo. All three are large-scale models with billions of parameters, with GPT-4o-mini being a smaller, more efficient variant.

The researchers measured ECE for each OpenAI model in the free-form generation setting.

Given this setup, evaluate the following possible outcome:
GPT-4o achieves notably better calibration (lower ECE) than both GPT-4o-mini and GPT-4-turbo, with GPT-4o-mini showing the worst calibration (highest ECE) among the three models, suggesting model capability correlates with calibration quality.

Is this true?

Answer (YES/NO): YES